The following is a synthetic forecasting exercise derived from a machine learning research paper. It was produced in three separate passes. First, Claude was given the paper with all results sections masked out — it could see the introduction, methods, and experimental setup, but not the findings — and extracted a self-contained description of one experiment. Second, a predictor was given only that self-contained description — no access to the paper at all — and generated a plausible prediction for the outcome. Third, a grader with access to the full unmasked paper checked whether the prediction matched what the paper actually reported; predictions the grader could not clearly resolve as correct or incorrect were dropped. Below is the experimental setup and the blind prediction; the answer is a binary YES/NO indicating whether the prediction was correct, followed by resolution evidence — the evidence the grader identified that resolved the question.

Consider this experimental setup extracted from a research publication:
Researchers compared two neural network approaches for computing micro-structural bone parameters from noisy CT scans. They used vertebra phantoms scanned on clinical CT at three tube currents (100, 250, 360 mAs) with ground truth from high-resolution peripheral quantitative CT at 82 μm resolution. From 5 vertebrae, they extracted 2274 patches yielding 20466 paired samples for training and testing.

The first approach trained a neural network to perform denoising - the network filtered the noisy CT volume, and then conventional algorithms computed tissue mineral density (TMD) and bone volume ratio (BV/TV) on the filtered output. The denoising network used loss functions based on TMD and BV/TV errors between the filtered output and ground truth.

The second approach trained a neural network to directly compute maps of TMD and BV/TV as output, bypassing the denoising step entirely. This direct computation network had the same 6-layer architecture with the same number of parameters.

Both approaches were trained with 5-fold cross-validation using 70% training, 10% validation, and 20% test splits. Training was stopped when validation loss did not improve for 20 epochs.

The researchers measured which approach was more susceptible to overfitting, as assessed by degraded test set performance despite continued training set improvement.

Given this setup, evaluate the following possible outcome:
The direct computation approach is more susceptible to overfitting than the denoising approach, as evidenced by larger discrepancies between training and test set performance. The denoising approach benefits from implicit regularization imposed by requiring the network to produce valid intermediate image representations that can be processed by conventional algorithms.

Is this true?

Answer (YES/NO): YES